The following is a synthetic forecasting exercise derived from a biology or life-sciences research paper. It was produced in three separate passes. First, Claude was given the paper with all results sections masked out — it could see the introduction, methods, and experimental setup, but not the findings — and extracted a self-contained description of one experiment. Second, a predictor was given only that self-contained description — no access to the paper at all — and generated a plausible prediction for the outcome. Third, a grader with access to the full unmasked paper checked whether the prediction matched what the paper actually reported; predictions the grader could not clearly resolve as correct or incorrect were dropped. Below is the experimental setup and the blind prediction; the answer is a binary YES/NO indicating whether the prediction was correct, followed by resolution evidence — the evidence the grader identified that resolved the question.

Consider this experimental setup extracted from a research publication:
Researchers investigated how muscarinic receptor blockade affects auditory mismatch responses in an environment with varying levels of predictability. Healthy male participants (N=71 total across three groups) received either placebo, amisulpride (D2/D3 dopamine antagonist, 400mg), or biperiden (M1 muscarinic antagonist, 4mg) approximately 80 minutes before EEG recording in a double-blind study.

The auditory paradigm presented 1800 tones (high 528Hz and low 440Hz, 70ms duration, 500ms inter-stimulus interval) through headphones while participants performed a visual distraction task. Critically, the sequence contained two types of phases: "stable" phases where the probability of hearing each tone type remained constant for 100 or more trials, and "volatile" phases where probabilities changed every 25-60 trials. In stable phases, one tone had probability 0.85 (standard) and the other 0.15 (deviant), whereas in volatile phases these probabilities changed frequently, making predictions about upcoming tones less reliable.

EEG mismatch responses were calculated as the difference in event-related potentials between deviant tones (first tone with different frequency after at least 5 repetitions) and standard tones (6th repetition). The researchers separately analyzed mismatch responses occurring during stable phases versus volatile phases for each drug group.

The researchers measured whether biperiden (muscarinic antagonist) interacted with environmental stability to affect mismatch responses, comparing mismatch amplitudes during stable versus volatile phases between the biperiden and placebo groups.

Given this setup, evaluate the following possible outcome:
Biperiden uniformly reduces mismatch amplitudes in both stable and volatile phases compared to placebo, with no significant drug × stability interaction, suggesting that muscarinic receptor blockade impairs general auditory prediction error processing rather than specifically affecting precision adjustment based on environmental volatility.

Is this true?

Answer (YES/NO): NO